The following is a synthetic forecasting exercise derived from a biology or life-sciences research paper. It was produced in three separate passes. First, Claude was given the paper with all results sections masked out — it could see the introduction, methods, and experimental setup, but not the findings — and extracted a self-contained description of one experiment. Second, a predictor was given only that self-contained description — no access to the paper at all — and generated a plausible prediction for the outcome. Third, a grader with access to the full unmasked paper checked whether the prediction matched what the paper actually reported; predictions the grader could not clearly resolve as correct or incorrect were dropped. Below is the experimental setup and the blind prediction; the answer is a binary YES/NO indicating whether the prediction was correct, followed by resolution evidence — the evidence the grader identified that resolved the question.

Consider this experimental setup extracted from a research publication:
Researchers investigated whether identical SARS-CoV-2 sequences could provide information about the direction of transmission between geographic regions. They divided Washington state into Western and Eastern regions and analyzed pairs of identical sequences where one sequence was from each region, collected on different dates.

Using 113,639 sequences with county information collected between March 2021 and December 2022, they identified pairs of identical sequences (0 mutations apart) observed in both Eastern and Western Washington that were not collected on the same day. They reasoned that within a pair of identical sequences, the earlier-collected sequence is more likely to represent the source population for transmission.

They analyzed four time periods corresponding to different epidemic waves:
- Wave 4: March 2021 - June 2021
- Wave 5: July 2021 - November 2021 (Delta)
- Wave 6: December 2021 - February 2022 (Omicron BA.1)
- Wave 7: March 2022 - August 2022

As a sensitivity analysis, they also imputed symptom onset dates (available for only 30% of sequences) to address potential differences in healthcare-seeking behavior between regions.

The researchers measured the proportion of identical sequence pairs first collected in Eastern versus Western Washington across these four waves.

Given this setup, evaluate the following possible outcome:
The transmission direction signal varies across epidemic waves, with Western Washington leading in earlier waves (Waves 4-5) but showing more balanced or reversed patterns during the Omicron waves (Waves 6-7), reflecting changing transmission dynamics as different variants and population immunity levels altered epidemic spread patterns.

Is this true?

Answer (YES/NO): NO